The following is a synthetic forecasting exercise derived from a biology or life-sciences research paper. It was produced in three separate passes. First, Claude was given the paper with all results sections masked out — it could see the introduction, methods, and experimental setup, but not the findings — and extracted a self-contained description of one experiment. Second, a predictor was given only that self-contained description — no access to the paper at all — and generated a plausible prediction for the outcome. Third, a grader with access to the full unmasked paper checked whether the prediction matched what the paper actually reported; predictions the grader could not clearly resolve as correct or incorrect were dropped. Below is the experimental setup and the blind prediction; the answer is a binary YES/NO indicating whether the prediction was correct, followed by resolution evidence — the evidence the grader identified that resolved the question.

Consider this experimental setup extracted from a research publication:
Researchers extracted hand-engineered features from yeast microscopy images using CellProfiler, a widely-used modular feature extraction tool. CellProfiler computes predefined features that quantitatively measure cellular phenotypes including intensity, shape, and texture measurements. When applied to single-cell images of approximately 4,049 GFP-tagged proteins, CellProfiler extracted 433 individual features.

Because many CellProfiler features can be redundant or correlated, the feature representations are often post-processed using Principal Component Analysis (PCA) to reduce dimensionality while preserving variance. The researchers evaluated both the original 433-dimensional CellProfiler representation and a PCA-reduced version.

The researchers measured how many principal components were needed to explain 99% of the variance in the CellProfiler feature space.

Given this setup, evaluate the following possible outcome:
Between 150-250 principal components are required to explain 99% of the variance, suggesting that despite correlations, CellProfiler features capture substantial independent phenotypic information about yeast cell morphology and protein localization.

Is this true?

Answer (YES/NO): NO